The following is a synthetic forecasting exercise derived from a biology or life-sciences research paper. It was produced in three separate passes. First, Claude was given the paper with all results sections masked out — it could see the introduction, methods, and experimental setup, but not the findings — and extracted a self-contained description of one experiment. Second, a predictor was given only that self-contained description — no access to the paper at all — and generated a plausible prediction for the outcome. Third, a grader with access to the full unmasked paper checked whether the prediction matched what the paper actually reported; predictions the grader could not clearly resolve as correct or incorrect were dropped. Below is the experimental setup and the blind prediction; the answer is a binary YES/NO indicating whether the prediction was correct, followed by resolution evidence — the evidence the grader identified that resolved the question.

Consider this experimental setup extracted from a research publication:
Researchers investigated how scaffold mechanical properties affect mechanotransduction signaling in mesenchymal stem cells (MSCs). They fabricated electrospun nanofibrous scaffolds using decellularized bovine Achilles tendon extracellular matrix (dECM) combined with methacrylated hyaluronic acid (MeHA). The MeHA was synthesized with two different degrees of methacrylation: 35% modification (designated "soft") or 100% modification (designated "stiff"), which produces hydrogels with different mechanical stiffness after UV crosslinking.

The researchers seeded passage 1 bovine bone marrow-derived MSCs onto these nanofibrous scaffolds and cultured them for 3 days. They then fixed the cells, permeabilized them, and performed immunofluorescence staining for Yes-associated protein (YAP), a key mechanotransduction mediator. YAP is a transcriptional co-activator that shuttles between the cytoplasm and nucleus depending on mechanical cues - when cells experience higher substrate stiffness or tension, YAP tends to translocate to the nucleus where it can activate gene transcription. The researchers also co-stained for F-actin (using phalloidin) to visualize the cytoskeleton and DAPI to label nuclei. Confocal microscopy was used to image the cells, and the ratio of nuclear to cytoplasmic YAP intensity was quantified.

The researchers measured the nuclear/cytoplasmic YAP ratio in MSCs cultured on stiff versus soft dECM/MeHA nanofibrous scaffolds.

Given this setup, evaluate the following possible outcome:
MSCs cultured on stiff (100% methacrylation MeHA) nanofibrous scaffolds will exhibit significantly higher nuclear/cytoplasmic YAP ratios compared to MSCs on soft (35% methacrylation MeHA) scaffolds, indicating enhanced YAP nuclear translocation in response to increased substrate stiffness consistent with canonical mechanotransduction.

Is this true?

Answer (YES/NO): YES